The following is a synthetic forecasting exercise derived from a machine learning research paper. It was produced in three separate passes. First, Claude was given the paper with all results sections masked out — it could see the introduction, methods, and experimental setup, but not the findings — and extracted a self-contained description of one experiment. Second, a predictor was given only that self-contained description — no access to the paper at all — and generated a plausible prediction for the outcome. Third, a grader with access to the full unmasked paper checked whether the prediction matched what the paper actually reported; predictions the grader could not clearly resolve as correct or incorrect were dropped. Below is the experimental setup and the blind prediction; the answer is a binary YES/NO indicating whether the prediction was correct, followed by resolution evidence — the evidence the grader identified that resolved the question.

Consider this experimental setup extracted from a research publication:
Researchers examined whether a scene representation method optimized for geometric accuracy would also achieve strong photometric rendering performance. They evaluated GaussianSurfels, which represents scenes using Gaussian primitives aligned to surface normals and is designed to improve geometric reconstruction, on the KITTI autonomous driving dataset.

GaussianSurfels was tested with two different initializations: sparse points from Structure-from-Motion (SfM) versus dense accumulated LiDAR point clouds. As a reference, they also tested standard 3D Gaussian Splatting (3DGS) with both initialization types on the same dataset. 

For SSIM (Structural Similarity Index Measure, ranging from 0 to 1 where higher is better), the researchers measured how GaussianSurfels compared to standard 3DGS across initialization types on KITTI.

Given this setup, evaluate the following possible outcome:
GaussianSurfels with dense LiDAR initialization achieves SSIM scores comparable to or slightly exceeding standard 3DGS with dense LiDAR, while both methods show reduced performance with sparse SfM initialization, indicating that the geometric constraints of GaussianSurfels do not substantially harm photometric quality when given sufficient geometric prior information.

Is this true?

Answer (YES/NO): NO